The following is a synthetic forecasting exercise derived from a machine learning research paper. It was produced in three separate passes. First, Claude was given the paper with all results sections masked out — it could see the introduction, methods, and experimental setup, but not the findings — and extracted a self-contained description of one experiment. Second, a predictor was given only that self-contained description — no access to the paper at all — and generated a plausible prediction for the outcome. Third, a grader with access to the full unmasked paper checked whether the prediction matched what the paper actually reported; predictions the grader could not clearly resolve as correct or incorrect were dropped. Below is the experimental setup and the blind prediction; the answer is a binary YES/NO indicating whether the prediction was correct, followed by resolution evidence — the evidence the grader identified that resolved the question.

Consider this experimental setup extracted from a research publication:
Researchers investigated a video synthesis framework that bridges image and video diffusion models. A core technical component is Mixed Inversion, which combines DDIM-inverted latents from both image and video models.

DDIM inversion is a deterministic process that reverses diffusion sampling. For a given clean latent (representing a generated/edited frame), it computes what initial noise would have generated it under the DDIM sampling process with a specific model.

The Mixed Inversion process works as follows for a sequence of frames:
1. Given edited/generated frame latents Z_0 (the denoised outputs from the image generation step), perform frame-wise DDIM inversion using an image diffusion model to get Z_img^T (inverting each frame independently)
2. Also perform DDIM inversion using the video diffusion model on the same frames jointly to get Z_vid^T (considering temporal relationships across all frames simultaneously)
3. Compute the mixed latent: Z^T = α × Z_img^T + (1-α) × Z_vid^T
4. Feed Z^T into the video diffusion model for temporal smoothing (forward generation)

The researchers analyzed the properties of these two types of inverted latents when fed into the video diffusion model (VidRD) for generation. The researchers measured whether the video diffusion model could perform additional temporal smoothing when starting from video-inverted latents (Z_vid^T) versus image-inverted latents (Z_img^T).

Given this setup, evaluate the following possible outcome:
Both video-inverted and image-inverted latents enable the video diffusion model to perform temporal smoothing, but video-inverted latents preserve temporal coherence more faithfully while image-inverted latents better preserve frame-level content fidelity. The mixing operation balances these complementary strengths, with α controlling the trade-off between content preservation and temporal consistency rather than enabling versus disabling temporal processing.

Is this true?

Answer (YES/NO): NO